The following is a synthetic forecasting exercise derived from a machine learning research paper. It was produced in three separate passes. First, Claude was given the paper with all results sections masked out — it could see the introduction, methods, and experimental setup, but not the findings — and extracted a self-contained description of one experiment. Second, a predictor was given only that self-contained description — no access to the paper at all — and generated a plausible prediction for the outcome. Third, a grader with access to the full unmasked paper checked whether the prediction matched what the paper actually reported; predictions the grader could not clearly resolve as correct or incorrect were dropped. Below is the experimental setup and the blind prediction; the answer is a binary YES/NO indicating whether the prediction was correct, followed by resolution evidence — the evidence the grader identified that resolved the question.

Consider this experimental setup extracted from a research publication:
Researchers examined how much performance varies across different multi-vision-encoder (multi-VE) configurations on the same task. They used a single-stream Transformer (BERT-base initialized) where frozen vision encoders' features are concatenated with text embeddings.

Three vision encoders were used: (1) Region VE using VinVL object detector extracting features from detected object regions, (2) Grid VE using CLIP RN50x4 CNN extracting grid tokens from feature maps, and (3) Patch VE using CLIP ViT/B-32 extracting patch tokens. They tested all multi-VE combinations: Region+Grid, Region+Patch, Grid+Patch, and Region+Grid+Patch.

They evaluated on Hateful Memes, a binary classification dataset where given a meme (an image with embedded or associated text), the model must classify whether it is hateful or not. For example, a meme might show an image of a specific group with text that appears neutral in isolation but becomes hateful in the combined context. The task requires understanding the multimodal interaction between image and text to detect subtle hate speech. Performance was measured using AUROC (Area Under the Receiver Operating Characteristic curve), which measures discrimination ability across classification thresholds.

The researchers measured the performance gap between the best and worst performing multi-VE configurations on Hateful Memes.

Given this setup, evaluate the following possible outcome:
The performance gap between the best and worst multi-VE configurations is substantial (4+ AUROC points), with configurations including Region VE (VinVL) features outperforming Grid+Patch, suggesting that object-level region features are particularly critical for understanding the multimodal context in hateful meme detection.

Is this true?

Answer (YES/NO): NO